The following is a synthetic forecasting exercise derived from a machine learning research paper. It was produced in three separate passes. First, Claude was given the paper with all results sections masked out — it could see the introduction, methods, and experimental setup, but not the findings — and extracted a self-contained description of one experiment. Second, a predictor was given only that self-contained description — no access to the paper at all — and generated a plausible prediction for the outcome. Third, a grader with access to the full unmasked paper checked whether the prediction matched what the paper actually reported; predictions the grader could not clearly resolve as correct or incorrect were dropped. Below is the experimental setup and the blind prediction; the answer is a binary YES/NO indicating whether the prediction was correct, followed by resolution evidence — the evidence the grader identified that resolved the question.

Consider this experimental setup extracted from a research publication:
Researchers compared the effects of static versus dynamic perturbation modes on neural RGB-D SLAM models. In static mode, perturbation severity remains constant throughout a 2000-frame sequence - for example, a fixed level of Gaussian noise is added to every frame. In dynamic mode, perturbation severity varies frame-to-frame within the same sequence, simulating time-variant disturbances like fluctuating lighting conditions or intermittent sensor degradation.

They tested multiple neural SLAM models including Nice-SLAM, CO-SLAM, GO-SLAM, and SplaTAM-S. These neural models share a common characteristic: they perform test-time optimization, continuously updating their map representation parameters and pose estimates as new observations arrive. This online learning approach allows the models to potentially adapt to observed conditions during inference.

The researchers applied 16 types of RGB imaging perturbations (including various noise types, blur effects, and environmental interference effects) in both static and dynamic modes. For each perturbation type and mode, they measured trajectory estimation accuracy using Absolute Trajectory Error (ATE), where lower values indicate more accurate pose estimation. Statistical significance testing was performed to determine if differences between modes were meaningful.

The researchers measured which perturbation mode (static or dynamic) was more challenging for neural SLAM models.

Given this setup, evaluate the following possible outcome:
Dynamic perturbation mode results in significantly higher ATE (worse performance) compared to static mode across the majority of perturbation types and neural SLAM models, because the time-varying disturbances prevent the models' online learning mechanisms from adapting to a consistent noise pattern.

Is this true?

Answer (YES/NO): YES